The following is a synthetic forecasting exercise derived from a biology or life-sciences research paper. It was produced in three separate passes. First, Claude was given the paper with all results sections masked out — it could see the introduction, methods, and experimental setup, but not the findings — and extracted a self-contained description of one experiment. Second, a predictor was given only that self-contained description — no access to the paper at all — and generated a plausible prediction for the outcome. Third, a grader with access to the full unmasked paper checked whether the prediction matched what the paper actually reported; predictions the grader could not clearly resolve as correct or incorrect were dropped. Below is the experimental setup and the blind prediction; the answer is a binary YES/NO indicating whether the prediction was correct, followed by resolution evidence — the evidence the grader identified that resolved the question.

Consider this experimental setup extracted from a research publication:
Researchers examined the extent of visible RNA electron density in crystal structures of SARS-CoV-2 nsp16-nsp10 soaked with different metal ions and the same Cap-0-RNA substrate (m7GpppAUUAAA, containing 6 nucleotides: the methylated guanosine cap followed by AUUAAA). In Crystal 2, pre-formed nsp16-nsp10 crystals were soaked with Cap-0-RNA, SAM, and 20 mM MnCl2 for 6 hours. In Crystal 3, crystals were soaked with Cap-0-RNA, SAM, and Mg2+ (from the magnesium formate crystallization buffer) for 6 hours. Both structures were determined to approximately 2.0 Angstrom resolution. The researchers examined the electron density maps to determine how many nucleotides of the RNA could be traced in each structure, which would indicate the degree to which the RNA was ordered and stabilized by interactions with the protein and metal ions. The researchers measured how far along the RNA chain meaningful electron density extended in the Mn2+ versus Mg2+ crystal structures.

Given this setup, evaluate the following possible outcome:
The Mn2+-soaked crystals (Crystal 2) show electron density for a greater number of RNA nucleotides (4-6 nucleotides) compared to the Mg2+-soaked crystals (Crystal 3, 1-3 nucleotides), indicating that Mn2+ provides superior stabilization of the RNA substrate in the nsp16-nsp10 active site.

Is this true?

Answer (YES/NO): YES